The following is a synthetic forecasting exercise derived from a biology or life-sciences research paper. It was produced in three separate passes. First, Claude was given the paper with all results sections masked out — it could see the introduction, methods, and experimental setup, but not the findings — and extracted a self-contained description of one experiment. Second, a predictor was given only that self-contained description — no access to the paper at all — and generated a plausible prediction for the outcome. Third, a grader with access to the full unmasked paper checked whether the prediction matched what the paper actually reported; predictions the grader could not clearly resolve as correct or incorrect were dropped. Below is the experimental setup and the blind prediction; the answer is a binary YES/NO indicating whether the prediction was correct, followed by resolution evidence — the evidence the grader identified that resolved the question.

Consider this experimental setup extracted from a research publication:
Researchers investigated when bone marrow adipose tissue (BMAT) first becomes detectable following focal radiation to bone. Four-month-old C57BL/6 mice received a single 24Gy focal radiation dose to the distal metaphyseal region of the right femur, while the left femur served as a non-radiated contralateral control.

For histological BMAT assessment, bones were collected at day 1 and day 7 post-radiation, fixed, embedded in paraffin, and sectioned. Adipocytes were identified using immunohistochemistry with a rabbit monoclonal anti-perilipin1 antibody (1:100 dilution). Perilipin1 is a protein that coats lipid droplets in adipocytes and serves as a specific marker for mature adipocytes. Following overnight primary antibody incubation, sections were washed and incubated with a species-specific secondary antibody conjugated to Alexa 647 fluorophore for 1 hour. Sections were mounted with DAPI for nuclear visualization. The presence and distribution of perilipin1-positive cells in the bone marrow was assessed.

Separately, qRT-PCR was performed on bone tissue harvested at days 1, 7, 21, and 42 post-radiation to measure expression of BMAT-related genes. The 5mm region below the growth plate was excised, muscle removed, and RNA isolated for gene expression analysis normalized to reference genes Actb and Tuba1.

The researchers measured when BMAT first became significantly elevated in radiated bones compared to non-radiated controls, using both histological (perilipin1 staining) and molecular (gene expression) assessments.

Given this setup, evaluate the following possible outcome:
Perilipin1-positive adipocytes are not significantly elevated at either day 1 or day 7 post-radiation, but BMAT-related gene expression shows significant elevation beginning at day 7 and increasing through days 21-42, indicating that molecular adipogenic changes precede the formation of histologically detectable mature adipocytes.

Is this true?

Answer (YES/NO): NO